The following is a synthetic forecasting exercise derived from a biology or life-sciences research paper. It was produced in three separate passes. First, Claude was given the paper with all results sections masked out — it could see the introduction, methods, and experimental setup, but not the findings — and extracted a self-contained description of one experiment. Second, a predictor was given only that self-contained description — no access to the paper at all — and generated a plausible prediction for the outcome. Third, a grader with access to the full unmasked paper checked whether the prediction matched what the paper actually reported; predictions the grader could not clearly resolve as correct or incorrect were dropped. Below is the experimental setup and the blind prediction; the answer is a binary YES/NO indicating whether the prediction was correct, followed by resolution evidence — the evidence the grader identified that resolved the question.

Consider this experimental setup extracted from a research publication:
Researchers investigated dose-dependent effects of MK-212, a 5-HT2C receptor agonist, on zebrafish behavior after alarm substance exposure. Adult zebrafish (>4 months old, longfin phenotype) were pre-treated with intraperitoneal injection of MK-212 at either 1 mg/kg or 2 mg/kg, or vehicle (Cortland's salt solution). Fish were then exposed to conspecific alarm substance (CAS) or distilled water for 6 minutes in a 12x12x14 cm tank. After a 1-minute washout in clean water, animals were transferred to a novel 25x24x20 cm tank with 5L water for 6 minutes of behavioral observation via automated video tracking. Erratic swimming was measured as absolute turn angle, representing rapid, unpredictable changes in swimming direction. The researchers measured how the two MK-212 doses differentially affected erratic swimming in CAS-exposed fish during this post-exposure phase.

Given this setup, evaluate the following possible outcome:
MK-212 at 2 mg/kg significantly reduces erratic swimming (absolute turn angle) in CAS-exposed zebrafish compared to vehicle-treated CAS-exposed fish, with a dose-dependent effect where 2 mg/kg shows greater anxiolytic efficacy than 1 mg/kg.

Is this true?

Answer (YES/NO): NO